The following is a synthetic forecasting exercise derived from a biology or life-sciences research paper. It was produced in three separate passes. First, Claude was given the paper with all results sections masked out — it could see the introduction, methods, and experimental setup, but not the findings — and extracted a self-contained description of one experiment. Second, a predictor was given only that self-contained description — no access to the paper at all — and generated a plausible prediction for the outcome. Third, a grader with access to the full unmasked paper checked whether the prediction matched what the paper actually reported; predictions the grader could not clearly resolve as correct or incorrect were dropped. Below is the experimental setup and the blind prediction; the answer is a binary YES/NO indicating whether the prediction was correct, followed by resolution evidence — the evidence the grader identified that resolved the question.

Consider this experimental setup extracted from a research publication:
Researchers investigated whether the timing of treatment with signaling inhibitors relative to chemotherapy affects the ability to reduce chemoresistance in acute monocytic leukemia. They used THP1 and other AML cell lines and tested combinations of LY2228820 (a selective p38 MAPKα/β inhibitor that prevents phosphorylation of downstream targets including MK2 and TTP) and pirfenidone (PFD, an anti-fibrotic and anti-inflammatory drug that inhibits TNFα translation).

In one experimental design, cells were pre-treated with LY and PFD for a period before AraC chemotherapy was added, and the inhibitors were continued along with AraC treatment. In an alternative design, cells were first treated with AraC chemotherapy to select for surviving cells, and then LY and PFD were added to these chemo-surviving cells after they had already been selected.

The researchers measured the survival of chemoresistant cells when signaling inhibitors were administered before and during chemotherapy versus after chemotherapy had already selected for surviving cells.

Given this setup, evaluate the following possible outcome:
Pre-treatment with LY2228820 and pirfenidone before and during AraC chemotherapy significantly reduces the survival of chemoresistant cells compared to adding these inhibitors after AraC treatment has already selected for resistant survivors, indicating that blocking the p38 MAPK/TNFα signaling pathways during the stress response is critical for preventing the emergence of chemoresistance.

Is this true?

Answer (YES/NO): YES